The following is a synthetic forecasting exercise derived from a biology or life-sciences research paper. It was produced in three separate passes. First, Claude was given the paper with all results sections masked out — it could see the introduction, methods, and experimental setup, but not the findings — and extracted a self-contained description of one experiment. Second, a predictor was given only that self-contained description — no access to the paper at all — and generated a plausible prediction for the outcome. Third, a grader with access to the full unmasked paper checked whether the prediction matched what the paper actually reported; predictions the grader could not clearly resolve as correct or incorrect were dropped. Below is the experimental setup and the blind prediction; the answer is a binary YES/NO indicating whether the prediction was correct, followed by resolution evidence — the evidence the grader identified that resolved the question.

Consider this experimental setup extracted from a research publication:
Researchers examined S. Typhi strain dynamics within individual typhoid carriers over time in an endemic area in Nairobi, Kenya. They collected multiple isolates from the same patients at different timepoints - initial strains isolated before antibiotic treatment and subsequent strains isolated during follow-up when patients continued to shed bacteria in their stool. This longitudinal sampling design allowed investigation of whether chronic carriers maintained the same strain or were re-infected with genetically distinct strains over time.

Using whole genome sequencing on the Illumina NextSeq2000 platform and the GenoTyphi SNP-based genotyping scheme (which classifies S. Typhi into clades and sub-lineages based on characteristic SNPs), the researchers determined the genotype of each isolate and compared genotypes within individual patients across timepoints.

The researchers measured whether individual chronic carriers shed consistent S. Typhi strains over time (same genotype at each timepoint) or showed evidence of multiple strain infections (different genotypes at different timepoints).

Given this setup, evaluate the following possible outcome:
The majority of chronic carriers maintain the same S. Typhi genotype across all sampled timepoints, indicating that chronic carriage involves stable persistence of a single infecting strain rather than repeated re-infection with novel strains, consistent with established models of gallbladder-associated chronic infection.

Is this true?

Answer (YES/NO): YES